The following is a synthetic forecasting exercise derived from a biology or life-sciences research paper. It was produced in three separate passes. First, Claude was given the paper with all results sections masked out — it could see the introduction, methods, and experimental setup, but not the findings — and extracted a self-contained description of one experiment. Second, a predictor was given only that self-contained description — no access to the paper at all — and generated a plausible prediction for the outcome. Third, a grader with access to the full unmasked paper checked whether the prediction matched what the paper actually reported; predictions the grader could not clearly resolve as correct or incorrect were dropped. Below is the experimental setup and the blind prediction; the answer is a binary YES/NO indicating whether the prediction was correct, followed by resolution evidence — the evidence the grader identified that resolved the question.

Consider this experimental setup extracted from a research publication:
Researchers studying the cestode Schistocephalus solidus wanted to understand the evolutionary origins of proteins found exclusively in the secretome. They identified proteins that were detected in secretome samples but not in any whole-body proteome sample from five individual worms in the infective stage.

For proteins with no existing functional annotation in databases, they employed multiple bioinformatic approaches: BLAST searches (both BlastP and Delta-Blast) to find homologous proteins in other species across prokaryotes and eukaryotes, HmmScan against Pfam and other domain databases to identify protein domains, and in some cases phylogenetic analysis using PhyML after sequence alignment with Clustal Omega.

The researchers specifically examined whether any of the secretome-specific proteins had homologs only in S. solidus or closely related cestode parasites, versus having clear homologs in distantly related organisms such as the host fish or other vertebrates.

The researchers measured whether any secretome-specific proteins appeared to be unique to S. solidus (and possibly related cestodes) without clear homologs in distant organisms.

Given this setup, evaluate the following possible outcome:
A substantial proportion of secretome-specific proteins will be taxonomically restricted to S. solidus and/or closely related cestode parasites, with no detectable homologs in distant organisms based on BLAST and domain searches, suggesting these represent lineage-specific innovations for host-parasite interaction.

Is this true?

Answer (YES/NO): YES